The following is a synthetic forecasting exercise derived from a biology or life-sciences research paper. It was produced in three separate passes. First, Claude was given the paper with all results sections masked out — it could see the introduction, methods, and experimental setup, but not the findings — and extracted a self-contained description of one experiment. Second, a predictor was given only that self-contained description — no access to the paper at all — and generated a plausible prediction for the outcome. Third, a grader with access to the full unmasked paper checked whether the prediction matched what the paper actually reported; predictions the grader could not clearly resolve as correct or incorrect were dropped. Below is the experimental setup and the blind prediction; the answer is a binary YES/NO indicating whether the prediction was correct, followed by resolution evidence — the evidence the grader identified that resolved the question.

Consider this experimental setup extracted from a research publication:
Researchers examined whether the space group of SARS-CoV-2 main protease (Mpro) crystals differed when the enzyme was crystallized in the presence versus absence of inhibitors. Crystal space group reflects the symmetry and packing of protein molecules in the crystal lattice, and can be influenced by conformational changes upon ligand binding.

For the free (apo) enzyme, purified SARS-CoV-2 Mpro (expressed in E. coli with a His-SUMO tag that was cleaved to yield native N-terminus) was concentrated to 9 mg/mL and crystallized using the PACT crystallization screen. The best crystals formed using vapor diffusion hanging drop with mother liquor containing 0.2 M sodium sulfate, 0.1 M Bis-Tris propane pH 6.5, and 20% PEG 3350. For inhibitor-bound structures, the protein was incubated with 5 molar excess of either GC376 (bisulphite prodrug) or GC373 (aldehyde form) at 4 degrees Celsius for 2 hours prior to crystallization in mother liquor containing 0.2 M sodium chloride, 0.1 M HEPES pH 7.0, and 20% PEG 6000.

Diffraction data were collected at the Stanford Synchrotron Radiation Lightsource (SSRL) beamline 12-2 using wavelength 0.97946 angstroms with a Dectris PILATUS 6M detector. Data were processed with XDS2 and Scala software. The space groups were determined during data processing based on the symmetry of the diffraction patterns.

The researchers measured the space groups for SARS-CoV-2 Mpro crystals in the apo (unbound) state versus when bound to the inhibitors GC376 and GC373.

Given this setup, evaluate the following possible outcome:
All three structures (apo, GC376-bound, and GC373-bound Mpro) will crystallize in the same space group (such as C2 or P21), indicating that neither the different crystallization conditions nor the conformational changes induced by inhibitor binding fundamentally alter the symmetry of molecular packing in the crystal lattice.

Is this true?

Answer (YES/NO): NO